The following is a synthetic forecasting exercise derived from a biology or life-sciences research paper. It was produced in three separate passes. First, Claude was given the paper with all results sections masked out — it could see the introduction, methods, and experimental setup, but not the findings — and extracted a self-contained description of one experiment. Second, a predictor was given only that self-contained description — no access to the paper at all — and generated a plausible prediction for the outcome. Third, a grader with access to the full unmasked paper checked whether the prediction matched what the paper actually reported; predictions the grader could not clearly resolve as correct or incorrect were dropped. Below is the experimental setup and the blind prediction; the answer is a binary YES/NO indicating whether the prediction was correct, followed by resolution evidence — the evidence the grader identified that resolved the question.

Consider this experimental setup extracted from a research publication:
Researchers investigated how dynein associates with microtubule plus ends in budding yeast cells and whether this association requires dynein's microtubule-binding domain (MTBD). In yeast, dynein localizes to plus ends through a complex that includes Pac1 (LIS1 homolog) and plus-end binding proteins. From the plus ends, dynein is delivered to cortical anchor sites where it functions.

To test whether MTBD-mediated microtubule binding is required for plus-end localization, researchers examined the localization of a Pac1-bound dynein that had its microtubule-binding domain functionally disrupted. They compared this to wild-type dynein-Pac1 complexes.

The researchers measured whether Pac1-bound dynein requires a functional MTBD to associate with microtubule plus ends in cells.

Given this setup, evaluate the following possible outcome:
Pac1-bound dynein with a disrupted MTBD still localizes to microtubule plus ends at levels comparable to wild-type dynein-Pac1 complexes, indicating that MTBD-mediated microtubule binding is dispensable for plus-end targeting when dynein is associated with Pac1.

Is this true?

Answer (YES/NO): YES